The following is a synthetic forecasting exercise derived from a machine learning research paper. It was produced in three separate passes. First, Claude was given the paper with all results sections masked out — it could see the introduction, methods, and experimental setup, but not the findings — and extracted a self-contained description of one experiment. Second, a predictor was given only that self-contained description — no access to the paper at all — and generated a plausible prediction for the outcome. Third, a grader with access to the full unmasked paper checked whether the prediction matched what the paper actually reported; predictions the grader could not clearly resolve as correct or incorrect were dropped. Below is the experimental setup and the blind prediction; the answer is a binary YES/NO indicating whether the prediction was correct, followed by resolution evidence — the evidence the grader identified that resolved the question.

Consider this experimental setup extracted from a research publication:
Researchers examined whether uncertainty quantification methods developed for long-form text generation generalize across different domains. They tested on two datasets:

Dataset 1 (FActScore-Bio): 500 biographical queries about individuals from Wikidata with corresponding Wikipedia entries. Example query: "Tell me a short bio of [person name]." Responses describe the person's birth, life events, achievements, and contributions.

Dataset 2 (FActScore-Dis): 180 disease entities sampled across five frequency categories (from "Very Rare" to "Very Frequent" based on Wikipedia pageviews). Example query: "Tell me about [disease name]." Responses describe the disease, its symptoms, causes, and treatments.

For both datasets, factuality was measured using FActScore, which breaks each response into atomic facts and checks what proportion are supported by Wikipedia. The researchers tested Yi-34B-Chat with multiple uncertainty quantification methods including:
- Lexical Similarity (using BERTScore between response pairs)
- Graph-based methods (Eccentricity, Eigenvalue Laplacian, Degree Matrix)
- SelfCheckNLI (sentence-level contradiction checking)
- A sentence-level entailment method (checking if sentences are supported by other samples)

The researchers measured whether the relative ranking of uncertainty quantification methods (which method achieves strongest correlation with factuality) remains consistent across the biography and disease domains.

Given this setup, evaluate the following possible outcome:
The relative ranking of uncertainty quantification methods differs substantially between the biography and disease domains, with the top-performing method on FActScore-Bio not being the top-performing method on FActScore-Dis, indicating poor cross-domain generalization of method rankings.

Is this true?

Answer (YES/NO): NO